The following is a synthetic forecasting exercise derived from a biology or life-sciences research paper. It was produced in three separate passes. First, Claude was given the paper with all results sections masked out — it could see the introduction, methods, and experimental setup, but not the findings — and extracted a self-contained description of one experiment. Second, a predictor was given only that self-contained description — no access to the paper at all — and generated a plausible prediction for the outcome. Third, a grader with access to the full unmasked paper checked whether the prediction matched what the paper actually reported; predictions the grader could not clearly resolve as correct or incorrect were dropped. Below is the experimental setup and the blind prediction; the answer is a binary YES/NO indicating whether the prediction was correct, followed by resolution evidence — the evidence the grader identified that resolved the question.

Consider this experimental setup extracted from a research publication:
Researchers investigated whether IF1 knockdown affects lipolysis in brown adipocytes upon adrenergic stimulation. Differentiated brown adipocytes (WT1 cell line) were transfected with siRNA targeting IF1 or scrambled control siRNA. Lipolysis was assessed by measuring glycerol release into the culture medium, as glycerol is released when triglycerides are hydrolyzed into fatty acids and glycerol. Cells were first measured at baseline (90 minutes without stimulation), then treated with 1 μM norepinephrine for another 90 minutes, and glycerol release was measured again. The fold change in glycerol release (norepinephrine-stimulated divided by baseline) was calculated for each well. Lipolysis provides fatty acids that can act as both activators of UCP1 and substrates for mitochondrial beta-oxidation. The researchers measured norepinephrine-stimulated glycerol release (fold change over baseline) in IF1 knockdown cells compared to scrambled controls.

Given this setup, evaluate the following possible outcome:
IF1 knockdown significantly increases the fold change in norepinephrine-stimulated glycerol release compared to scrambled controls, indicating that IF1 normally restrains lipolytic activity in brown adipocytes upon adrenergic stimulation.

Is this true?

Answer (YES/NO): YES